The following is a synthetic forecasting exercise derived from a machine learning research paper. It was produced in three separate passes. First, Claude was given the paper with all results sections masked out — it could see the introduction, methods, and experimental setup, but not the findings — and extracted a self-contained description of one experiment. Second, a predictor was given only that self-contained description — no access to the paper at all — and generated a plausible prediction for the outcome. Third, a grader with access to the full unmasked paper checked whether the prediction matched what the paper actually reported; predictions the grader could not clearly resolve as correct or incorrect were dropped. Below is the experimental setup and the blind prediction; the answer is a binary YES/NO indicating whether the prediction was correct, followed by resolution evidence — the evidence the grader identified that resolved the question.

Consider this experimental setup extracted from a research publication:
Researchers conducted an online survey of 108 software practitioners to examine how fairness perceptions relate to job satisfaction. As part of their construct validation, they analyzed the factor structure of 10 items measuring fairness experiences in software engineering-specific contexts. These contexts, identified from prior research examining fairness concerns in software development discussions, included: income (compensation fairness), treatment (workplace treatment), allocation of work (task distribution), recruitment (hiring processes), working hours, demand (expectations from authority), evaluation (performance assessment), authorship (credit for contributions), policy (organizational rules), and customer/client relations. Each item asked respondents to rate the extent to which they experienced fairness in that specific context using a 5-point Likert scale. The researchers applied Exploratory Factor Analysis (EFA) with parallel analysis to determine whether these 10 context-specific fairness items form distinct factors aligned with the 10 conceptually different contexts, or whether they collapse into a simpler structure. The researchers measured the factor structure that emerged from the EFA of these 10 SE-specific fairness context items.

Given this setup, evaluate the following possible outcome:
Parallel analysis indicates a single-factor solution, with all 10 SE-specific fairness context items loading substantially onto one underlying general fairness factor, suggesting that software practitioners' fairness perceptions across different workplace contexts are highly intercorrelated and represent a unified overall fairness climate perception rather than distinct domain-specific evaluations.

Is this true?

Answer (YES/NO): YES